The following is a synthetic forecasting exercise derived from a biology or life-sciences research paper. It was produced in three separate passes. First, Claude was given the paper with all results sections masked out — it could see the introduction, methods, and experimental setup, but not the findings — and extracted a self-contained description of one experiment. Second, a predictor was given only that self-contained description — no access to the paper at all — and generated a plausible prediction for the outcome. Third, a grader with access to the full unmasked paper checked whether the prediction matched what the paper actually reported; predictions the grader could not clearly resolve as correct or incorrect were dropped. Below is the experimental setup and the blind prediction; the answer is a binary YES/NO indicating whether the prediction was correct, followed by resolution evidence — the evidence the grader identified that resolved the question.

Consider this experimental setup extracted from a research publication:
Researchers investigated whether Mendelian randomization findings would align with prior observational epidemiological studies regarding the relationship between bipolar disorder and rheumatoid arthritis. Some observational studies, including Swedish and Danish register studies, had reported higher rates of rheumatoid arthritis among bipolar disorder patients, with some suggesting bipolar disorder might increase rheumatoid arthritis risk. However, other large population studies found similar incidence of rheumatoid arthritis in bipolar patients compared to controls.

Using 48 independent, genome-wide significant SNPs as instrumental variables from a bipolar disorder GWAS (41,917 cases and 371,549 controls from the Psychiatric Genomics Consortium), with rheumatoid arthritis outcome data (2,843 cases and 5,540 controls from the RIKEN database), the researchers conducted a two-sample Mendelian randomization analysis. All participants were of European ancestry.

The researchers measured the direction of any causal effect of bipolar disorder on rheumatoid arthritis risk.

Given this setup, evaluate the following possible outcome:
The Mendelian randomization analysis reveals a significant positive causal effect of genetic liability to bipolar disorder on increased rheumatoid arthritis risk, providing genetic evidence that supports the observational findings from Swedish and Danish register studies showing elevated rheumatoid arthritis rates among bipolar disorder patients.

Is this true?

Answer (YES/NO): NO